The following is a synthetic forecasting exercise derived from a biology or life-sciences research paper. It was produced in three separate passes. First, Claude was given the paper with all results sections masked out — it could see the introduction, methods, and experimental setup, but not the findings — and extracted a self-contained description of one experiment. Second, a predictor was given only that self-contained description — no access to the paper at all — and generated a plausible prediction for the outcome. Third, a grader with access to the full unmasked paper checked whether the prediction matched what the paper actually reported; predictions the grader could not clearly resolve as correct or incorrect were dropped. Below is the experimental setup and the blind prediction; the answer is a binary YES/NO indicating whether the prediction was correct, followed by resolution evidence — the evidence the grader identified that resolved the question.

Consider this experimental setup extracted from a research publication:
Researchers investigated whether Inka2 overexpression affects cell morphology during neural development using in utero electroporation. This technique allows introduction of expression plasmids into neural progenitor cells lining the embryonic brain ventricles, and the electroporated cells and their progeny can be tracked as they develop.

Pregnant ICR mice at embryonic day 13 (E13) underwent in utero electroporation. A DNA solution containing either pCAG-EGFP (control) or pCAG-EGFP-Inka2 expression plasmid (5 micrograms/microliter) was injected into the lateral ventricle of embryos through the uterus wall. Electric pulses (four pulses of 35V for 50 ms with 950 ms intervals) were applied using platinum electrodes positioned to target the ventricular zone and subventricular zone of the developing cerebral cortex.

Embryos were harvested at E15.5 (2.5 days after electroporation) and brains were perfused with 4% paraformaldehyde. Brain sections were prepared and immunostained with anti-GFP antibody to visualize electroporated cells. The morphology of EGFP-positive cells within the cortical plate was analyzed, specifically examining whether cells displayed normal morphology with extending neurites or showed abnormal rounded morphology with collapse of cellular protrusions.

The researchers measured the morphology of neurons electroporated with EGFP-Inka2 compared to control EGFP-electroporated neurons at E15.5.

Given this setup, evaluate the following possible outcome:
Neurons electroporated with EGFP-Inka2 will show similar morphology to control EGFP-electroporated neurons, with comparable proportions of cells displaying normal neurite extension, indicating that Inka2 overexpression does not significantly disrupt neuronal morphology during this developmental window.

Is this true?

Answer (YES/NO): NO